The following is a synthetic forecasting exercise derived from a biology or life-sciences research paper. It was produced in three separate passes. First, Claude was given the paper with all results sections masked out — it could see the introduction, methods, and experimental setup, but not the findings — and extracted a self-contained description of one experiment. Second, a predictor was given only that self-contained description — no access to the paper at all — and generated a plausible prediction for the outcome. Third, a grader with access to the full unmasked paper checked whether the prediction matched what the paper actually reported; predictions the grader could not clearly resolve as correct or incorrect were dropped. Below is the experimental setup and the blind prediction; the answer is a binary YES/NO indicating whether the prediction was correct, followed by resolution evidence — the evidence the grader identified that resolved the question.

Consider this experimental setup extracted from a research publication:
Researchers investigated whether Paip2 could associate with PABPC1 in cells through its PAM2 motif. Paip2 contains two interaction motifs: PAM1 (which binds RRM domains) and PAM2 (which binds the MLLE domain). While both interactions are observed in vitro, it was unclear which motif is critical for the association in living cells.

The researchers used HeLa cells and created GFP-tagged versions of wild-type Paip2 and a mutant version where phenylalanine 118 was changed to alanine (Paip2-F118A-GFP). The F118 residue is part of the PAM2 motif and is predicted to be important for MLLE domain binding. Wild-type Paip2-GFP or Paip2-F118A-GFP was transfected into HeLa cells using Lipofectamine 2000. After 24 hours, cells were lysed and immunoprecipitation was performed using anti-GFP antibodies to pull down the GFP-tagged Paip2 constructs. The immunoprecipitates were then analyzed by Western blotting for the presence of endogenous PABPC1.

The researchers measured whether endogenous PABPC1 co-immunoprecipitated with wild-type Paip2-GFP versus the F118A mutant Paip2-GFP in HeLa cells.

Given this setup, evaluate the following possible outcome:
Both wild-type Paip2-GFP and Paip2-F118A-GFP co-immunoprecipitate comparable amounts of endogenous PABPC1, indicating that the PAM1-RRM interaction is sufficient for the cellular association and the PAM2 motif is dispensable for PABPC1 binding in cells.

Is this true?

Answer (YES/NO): NO